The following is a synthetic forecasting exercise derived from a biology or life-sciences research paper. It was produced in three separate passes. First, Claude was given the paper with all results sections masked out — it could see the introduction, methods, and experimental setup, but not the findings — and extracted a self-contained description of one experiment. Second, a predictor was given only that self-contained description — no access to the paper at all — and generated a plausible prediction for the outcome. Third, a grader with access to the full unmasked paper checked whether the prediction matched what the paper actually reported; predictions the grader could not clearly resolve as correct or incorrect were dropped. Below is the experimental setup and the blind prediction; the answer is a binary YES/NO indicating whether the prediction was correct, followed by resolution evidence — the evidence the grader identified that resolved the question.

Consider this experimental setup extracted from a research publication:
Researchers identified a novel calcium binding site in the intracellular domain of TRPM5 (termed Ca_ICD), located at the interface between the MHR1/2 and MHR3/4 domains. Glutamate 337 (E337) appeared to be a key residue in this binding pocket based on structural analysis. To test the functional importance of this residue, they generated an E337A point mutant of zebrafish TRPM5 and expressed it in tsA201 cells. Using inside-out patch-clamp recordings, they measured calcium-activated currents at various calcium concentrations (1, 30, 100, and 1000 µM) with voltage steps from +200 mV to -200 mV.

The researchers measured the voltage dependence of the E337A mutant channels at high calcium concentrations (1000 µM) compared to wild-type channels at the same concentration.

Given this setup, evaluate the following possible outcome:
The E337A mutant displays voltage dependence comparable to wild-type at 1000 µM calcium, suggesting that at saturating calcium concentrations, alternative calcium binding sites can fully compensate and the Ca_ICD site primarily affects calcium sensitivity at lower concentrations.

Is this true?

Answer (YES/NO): NO